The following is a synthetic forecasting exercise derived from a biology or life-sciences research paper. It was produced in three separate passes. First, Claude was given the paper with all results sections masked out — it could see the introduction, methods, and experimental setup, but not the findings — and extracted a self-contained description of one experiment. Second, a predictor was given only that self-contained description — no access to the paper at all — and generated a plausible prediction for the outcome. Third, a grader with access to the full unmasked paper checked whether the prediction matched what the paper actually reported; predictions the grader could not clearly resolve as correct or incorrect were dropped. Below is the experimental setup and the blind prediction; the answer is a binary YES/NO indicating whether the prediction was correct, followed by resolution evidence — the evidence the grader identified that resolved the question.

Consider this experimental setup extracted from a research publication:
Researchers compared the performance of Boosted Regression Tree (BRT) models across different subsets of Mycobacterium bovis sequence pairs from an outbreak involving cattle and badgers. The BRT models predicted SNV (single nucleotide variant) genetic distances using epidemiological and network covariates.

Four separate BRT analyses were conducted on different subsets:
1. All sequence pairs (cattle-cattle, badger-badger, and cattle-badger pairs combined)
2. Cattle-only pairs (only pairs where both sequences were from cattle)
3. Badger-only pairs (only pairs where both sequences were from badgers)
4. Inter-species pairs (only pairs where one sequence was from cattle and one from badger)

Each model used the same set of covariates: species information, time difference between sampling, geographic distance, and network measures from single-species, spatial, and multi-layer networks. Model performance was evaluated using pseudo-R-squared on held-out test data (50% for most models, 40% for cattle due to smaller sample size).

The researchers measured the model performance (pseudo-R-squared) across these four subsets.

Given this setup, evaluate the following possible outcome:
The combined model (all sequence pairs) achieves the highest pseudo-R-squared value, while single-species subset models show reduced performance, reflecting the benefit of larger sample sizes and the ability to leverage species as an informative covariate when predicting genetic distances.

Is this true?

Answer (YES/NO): NO